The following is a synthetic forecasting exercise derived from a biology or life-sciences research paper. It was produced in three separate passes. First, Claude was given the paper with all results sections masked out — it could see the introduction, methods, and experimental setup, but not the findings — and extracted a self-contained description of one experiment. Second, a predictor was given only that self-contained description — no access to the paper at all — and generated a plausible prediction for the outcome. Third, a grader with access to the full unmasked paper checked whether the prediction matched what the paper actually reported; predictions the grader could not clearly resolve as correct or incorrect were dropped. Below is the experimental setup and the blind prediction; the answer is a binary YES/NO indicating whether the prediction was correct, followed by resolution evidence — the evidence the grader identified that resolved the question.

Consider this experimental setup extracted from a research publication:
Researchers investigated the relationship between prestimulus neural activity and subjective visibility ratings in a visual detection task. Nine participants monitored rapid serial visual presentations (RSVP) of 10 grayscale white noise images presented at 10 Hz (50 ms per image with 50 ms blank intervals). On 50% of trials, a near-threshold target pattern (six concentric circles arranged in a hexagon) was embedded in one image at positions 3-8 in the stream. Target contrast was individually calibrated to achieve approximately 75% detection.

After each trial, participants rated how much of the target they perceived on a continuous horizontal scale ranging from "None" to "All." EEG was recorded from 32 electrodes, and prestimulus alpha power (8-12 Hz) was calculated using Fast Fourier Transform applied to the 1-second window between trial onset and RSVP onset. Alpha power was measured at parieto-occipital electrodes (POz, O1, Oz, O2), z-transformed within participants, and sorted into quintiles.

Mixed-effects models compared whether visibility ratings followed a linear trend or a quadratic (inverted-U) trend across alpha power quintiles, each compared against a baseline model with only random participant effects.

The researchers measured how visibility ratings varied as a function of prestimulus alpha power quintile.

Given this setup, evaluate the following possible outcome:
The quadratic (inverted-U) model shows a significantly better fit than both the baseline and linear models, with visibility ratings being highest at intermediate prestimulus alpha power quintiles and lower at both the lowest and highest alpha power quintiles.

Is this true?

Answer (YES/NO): NO